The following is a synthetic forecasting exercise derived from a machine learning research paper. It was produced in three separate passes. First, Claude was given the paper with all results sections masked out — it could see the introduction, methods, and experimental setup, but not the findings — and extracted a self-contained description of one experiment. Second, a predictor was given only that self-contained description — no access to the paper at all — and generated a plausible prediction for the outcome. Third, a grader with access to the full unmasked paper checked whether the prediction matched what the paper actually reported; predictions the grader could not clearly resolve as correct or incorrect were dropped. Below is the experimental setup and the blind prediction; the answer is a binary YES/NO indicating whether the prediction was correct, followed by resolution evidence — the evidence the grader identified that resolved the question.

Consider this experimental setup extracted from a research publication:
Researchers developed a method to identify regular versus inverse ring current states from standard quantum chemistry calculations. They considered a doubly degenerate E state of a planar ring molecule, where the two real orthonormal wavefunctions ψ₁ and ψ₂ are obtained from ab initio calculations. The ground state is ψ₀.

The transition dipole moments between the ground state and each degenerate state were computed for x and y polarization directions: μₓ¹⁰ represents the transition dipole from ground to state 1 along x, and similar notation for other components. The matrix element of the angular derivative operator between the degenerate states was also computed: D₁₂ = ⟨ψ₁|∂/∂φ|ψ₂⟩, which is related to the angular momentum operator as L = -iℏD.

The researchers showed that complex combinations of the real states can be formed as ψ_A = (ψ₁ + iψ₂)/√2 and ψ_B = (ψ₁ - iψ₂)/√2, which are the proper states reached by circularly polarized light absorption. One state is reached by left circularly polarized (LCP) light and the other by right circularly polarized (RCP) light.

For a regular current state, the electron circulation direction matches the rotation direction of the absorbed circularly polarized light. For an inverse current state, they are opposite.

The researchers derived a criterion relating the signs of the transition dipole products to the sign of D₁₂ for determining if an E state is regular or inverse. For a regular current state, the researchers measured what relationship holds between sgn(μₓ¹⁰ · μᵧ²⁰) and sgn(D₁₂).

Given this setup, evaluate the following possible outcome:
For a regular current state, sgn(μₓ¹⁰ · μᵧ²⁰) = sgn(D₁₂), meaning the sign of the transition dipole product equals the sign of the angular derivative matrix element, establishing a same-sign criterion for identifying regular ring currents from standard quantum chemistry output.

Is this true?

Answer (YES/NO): YES